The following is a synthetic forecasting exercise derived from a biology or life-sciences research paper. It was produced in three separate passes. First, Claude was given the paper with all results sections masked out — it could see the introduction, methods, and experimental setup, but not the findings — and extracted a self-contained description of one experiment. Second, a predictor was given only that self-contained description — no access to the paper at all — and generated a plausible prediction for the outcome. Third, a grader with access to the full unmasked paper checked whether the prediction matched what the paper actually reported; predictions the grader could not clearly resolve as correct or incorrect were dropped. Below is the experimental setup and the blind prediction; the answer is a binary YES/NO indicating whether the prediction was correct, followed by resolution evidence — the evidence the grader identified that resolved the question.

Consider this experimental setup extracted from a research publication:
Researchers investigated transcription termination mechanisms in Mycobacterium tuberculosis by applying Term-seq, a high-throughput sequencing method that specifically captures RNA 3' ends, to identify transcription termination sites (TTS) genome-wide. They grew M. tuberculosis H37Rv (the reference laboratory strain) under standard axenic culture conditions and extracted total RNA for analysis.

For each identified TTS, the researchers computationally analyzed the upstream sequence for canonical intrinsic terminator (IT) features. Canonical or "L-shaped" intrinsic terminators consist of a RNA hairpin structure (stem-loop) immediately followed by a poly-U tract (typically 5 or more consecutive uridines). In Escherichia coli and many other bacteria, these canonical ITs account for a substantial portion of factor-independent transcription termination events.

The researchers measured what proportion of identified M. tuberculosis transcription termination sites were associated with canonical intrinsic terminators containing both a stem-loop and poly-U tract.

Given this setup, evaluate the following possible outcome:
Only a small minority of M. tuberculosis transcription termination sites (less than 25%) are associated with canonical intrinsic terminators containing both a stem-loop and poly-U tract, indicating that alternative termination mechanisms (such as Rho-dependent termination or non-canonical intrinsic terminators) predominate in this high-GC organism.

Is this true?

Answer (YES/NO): YES